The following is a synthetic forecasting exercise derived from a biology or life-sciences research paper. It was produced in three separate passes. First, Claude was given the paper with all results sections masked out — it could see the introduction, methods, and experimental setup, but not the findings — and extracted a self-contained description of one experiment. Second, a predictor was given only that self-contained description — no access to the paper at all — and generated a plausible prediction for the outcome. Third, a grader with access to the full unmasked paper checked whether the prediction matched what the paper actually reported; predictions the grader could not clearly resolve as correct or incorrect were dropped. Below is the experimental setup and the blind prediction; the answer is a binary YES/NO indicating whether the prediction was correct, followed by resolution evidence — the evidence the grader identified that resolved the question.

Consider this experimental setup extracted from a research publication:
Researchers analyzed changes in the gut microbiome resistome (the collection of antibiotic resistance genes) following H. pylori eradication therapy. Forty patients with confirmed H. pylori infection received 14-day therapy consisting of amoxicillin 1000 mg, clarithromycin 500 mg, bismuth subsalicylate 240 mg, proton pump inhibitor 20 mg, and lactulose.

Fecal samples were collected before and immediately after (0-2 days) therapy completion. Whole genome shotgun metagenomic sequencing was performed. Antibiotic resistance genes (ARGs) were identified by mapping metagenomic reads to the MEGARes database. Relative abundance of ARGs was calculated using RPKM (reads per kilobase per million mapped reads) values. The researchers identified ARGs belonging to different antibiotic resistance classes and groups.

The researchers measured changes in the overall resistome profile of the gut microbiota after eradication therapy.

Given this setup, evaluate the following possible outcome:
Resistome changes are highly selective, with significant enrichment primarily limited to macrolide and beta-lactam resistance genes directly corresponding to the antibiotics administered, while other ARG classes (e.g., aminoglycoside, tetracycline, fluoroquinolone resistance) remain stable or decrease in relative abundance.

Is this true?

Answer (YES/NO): NO